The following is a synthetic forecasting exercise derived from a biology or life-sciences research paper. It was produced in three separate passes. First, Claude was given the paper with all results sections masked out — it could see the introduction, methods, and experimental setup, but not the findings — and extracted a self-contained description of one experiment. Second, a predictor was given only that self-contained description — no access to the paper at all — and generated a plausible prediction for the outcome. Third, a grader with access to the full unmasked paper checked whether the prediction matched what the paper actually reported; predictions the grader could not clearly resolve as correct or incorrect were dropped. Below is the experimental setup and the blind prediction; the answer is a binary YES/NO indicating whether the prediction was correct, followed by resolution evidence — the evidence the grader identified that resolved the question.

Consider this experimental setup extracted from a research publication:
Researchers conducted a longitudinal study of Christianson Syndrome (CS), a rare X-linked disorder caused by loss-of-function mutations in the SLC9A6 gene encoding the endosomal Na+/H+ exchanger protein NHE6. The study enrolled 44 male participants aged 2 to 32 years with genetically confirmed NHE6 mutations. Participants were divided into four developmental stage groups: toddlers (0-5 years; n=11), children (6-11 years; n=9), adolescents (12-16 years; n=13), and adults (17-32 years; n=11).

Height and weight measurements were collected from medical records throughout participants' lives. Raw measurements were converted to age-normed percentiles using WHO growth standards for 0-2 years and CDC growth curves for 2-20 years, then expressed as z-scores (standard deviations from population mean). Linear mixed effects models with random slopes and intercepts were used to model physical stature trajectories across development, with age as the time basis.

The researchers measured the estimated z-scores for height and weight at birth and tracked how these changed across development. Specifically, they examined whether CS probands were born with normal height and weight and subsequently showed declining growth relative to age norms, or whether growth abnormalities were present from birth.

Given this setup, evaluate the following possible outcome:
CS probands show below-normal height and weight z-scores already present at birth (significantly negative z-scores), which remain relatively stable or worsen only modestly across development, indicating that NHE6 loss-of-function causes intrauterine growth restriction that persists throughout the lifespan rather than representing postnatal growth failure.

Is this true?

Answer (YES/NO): NO